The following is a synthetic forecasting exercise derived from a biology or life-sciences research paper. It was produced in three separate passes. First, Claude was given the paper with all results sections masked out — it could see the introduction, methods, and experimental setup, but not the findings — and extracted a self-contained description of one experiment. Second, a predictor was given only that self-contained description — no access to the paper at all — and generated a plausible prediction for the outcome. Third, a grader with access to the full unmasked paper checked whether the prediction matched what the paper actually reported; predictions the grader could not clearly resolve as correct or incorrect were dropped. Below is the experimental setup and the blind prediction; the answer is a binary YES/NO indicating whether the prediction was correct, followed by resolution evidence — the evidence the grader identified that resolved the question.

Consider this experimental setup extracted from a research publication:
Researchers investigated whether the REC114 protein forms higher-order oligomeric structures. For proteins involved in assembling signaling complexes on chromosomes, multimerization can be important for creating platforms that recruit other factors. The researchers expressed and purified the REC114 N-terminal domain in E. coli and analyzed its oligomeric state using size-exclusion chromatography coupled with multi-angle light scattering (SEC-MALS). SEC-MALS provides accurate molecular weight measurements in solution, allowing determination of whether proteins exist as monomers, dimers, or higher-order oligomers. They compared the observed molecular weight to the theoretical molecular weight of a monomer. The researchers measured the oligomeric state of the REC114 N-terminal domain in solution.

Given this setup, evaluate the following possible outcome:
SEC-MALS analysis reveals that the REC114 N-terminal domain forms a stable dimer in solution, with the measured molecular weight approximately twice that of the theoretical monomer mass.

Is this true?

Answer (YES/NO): NO